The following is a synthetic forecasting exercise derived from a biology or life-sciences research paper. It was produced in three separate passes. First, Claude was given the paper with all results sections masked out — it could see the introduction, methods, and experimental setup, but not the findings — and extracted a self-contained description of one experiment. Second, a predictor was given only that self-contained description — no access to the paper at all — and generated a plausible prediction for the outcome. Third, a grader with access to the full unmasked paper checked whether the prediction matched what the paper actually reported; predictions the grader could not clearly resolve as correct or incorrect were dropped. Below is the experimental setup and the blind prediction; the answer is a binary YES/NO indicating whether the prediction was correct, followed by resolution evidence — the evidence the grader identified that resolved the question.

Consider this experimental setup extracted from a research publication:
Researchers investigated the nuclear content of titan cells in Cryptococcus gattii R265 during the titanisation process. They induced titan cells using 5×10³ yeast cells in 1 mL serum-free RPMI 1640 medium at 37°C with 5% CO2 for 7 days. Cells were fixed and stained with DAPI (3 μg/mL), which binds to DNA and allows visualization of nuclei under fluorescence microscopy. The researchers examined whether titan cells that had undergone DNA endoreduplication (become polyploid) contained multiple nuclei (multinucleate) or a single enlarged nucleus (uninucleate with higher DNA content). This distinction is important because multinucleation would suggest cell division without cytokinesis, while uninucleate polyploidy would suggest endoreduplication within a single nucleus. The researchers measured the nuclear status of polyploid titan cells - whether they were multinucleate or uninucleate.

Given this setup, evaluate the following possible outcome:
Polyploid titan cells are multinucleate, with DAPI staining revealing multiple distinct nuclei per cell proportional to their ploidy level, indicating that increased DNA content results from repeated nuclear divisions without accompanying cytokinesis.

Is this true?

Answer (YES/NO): NO